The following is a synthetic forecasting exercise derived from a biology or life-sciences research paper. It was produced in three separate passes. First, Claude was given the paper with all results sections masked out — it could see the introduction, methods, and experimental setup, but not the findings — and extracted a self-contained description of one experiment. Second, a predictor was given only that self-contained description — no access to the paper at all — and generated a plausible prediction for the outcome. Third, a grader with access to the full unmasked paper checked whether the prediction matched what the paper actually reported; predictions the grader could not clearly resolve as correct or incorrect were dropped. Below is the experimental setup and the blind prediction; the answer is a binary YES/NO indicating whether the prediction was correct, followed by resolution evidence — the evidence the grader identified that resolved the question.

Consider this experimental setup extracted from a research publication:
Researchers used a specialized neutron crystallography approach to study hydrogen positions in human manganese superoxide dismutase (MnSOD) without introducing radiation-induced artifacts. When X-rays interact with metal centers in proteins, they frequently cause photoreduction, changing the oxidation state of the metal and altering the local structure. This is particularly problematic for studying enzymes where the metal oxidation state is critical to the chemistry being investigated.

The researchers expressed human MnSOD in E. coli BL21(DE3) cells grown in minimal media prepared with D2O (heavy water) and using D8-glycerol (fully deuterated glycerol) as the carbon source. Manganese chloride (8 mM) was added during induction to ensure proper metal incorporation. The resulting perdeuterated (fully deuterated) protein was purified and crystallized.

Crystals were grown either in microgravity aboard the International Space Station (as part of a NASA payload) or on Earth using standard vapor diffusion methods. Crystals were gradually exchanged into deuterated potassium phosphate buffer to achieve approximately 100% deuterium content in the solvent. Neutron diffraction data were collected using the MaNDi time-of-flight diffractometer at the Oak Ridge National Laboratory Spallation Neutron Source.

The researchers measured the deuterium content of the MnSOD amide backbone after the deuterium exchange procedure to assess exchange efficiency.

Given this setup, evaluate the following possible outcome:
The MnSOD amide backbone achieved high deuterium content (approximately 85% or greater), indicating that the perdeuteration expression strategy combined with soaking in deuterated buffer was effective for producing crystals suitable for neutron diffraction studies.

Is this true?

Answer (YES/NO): YES